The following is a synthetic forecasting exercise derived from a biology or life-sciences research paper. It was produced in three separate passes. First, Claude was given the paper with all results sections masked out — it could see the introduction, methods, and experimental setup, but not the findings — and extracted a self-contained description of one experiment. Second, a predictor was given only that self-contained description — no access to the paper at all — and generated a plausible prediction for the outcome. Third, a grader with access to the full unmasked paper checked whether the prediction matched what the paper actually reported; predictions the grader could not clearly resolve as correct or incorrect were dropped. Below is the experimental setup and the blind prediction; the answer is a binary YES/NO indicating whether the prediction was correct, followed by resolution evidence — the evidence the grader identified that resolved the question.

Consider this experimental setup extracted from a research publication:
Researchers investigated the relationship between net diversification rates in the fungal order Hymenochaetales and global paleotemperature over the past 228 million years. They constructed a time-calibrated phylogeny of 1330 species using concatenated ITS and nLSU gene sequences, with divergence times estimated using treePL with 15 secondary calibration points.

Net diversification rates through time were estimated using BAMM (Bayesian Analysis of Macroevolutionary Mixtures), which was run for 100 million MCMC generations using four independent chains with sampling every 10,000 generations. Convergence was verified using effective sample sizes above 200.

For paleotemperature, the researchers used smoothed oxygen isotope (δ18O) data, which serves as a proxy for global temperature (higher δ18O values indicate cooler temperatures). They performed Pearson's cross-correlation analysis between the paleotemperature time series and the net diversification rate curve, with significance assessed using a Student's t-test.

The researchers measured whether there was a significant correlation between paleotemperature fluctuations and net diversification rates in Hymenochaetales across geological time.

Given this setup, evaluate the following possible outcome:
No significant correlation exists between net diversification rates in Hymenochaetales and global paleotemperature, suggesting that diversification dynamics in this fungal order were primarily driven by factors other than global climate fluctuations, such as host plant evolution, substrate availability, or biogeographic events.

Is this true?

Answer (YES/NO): NO